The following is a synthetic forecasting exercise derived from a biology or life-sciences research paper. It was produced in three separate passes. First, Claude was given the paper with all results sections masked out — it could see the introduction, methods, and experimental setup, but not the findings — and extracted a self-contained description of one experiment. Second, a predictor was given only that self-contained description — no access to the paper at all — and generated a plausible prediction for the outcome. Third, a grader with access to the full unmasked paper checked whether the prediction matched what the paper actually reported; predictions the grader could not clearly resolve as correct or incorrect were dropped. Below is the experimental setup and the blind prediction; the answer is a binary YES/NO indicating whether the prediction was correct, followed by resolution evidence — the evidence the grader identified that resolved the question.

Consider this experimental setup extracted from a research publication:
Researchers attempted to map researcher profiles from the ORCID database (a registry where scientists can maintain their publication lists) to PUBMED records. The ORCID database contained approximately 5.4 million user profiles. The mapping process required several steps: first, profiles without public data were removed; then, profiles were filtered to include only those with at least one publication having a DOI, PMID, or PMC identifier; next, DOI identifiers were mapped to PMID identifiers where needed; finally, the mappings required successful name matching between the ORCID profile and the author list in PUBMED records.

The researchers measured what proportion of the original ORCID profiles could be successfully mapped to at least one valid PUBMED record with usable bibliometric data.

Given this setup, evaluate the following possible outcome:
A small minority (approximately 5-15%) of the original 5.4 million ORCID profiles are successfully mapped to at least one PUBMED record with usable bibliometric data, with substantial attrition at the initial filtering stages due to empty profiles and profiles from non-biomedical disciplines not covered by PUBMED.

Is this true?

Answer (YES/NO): YES